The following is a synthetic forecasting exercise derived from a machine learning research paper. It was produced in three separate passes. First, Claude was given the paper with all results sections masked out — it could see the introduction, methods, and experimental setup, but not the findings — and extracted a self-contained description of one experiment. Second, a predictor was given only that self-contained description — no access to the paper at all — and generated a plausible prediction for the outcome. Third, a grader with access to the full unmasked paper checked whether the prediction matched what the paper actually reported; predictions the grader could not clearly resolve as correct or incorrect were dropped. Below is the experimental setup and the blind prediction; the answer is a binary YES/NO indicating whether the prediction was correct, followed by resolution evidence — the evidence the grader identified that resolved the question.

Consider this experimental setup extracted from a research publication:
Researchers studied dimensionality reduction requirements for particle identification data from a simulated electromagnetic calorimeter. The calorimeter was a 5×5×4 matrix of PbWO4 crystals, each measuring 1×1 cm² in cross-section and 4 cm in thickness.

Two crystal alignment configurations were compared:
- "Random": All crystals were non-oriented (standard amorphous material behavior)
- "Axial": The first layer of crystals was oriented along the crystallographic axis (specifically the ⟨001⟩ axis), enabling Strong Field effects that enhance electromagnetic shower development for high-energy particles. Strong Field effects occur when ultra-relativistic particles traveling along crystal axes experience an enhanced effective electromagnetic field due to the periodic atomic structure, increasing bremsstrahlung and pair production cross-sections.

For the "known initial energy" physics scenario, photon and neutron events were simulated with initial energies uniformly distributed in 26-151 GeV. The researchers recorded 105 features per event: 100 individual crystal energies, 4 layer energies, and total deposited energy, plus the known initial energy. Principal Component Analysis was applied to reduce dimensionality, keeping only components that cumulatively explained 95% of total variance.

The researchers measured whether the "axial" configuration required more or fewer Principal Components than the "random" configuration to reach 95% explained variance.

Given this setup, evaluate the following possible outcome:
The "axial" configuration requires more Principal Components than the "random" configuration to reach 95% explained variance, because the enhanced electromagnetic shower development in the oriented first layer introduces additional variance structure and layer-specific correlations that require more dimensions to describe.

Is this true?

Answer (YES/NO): NO